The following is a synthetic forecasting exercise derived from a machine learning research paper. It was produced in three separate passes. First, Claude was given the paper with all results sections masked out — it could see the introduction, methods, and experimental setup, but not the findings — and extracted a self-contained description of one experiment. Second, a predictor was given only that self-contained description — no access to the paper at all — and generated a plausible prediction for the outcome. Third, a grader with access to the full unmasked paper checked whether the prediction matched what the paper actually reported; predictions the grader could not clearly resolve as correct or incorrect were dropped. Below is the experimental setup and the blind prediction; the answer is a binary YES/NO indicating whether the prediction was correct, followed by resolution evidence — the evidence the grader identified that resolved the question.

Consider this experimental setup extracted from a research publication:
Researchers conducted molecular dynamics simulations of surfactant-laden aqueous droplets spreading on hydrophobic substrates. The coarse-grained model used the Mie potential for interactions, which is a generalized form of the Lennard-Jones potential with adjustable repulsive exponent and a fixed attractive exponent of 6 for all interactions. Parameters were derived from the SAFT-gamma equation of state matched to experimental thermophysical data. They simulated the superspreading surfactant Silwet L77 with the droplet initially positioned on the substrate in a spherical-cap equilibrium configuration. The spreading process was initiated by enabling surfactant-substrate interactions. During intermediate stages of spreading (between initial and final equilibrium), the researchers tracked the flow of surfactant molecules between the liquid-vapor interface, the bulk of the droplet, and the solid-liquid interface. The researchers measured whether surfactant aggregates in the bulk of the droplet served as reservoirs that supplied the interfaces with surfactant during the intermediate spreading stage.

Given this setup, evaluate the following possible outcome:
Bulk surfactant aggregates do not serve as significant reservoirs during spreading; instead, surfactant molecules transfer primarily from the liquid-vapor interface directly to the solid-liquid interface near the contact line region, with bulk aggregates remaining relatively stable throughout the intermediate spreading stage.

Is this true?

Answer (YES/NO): NO